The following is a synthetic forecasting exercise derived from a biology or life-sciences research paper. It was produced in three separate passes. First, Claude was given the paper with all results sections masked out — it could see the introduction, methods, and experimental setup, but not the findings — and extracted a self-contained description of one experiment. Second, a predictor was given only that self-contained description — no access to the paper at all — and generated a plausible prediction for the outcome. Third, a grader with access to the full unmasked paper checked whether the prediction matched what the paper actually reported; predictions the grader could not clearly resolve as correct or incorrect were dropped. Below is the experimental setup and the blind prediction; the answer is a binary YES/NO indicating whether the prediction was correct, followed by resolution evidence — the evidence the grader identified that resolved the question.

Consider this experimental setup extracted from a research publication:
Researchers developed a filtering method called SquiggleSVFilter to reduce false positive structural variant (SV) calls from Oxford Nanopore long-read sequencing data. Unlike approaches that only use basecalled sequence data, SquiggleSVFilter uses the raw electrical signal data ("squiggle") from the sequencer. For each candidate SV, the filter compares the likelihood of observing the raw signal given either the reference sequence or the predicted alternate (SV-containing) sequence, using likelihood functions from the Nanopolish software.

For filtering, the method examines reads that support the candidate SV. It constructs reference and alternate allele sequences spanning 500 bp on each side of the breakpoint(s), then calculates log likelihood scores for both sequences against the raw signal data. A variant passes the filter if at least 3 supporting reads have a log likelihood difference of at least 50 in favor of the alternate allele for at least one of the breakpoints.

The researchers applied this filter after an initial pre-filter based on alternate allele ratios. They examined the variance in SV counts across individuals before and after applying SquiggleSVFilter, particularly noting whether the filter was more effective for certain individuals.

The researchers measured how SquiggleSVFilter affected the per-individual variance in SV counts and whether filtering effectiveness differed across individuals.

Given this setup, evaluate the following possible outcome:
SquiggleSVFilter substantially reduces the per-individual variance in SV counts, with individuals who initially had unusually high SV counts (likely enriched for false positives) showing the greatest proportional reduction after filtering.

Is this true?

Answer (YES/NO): YES